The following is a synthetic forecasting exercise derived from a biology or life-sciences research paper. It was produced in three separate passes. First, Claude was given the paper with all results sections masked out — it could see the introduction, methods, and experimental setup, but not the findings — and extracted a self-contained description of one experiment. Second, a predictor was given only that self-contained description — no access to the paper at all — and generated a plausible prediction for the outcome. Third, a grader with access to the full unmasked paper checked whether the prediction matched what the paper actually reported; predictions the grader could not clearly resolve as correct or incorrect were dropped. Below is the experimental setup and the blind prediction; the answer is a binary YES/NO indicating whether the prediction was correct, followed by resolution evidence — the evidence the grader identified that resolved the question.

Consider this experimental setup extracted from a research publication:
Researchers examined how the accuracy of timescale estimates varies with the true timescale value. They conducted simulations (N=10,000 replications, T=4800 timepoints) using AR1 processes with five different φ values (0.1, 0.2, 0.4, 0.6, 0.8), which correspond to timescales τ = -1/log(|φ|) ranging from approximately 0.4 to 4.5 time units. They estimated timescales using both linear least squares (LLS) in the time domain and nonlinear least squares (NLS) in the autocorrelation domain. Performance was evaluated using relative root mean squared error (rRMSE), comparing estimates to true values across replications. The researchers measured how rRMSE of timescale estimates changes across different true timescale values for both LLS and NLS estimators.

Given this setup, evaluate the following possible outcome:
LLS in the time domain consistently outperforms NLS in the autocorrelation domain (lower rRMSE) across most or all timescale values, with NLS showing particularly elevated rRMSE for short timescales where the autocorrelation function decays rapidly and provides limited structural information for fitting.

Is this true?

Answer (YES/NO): NO